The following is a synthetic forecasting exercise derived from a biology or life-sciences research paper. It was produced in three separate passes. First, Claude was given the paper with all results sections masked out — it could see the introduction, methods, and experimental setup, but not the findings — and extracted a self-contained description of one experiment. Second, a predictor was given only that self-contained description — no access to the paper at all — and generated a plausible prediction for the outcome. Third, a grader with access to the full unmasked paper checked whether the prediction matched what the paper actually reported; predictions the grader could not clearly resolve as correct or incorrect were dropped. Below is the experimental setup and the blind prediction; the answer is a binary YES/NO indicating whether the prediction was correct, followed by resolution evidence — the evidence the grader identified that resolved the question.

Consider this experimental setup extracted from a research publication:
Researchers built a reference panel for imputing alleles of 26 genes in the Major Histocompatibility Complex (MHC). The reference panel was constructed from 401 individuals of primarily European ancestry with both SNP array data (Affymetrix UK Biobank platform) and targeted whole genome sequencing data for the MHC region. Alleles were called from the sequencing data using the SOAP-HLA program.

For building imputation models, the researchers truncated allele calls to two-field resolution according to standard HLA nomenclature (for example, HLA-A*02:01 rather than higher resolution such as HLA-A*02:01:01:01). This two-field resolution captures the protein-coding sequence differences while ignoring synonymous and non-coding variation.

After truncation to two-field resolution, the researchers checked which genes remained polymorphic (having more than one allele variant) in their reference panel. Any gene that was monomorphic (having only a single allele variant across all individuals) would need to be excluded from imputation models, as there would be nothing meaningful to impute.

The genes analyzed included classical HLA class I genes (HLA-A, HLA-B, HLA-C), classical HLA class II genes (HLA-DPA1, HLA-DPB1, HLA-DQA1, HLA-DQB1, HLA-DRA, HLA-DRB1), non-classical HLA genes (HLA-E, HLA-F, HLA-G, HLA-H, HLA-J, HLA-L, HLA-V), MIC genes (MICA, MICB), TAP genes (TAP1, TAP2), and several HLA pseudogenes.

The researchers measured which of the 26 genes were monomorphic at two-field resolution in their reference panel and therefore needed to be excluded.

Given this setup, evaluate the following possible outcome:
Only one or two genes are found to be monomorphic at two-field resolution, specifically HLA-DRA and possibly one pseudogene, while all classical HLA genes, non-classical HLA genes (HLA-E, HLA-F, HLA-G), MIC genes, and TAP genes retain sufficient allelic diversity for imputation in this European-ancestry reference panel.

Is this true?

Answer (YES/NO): NO